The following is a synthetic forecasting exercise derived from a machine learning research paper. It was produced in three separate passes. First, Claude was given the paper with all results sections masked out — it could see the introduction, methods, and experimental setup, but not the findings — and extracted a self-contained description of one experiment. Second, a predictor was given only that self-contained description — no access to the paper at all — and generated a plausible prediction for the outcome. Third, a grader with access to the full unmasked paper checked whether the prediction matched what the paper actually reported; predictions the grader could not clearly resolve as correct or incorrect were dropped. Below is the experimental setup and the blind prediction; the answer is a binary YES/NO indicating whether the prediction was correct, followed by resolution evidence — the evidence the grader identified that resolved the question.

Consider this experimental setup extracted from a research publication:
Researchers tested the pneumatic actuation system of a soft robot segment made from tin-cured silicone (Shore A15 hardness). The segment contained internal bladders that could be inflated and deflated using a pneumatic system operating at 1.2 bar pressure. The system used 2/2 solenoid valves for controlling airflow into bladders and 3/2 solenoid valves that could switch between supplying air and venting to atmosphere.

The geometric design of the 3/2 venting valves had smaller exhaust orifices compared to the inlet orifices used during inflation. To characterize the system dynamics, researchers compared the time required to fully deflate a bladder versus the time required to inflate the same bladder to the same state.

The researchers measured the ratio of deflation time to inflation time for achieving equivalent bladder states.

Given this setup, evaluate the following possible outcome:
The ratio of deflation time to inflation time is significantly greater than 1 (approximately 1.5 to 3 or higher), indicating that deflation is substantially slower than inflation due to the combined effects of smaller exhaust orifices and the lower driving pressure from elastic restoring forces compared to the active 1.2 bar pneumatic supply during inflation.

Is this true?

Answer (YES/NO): YES